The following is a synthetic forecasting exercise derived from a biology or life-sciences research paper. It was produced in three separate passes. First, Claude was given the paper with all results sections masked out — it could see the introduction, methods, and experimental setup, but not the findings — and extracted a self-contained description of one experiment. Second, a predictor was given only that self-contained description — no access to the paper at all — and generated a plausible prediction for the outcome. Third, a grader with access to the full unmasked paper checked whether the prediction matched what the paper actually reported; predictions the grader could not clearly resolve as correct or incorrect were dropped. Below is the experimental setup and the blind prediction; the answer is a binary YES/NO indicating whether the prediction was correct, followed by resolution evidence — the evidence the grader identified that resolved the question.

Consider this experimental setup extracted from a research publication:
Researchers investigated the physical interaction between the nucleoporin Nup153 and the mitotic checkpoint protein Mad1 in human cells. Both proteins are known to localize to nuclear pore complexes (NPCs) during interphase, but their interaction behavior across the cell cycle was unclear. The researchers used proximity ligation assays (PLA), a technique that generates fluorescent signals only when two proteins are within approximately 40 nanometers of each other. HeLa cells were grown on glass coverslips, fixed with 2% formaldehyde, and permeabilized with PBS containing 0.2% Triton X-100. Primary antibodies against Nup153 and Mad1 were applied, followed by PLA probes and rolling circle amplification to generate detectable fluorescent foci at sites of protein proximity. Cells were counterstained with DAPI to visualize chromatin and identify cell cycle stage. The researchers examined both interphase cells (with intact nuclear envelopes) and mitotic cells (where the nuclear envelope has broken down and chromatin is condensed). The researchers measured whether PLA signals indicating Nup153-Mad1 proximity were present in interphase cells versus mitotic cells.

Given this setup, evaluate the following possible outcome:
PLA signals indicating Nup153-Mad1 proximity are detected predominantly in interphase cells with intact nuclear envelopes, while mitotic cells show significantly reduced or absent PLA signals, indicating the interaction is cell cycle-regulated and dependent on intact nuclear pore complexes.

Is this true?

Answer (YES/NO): YES